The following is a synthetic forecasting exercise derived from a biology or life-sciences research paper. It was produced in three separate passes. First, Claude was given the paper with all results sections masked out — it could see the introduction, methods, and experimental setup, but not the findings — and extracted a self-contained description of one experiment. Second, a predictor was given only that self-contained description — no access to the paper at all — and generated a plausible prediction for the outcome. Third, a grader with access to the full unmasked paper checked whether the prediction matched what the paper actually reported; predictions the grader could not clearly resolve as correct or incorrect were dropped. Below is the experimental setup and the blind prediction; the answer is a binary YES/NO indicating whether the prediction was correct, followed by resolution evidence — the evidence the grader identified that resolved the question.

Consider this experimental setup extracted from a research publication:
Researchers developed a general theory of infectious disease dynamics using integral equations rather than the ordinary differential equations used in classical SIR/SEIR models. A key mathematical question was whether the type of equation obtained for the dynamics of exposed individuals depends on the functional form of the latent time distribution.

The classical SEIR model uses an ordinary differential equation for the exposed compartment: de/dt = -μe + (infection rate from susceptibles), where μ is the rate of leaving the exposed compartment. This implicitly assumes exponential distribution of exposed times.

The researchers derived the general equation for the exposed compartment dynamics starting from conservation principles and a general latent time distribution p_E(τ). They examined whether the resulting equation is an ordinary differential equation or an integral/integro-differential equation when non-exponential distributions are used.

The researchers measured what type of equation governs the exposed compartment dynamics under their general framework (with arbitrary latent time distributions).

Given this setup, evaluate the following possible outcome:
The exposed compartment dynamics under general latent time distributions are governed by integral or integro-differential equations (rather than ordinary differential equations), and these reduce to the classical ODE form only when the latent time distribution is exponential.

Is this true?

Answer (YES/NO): YES